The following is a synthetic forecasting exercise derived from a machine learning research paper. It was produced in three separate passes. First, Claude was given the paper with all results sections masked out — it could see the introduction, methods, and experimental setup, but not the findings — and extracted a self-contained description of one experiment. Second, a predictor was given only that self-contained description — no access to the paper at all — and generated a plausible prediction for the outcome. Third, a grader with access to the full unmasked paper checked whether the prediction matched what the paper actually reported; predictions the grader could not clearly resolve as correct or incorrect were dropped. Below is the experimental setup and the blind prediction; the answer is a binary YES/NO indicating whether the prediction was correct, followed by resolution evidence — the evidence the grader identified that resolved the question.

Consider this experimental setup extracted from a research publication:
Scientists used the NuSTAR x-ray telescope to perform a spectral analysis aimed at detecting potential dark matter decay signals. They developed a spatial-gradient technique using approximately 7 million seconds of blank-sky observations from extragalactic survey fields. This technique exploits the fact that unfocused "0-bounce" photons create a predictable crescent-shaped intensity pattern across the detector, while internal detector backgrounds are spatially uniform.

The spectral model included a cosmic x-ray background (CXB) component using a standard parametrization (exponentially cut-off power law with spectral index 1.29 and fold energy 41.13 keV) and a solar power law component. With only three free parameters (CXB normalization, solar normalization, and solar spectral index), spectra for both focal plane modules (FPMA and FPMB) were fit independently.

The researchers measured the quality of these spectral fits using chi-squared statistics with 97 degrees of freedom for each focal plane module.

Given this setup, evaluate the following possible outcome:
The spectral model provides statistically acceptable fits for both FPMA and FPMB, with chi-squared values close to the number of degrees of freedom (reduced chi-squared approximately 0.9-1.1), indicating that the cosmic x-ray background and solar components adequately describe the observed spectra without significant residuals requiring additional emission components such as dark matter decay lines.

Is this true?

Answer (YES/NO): NO